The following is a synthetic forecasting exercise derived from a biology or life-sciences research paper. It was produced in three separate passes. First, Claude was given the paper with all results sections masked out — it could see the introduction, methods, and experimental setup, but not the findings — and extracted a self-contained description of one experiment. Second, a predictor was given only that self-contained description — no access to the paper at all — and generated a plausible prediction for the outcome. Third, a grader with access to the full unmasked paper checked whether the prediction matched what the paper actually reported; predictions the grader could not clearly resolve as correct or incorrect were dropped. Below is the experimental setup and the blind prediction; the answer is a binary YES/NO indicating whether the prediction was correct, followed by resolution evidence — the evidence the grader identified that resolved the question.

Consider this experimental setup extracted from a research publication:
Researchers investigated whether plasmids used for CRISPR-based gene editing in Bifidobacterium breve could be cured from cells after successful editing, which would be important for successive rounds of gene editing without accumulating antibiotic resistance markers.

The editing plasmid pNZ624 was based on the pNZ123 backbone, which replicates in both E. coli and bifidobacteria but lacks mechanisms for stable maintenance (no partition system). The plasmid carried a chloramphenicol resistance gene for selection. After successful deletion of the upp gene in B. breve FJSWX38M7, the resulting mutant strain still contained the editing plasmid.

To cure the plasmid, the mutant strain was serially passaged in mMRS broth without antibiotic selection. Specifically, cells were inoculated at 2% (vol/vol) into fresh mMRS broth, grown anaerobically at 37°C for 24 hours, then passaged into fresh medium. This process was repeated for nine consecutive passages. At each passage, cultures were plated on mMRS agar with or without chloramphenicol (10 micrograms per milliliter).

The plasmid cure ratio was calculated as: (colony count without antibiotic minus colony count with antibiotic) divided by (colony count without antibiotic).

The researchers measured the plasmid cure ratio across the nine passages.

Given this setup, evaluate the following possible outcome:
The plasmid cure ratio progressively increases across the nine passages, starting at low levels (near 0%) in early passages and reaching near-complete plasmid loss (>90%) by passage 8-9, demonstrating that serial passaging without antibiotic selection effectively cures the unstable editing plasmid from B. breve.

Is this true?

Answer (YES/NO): NO